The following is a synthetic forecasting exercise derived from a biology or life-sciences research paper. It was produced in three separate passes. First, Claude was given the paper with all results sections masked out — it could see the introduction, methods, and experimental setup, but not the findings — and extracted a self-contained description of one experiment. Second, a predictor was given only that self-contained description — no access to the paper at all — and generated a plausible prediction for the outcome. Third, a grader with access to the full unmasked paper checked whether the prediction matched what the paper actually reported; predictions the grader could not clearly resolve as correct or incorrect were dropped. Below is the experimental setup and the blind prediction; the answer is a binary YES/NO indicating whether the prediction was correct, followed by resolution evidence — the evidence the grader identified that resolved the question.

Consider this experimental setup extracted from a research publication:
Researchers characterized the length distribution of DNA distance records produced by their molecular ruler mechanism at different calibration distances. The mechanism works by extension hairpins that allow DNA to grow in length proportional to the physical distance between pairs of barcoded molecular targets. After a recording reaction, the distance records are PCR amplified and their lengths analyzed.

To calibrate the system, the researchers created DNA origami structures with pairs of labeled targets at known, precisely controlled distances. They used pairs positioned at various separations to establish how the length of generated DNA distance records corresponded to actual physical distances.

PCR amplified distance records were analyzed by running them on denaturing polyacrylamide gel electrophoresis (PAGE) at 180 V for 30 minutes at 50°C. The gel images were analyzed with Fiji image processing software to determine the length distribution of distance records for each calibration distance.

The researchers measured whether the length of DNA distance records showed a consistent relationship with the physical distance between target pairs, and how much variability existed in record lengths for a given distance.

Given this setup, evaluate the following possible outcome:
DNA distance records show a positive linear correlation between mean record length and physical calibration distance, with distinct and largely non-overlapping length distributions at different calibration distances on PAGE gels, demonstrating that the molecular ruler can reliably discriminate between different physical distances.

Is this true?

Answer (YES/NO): NO